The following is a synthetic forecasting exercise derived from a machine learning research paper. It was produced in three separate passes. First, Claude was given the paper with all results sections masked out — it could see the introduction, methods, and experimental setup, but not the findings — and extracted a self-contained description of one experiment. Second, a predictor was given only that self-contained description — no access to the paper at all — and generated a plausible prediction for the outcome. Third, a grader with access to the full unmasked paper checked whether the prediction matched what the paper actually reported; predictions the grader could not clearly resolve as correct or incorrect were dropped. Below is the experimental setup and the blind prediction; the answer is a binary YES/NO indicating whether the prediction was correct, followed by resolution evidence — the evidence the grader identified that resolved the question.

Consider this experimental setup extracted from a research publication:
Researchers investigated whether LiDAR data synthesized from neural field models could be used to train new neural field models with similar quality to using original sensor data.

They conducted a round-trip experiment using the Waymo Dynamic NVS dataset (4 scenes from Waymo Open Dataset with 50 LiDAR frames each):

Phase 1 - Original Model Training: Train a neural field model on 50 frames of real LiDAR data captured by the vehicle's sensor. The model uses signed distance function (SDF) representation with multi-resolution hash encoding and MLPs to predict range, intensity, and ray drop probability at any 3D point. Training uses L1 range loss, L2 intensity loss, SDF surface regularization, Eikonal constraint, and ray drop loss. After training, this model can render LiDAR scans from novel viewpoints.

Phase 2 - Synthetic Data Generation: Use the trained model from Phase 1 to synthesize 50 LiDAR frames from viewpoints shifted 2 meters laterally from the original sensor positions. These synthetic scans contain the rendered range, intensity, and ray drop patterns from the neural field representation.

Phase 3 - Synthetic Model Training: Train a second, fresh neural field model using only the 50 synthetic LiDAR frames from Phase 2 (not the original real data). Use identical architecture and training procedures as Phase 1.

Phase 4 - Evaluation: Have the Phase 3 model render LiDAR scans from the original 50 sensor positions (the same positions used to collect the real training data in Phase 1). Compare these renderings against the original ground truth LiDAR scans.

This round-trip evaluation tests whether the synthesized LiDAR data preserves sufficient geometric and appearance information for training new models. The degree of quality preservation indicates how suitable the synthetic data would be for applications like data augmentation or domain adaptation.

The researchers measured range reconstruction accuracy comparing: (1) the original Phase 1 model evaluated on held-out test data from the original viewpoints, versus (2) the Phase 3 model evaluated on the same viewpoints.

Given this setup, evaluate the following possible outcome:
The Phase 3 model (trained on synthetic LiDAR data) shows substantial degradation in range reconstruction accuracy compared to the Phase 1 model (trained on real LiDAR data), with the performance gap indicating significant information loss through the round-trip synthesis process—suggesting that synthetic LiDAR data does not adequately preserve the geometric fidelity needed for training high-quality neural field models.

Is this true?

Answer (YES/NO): NO